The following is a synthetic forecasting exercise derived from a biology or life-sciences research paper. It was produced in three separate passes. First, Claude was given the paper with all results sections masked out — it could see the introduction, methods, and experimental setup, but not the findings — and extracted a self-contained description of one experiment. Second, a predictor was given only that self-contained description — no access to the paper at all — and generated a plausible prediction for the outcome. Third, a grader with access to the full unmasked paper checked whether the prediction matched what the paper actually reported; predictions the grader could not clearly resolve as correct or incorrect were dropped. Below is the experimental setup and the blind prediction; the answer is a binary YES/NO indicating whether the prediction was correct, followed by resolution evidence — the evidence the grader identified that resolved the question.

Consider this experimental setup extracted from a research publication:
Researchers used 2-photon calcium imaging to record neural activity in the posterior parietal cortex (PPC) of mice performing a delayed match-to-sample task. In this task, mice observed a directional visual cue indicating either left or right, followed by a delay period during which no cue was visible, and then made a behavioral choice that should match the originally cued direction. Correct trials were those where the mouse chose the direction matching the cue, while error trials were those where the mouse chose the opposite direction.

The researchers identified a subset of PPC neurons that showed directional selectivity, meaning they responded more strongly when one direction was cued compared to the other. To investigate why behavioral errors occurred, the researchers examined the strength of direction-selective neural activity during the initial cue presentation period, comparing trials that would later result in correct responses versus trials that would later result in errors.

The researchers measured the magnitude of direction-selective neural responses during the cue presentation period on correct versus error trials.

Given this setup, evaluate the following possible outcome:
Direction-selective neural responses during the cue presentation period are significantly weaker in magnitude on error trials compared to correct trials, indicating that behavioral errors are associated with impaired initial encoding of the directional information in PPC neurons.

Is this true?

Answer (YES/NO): NO